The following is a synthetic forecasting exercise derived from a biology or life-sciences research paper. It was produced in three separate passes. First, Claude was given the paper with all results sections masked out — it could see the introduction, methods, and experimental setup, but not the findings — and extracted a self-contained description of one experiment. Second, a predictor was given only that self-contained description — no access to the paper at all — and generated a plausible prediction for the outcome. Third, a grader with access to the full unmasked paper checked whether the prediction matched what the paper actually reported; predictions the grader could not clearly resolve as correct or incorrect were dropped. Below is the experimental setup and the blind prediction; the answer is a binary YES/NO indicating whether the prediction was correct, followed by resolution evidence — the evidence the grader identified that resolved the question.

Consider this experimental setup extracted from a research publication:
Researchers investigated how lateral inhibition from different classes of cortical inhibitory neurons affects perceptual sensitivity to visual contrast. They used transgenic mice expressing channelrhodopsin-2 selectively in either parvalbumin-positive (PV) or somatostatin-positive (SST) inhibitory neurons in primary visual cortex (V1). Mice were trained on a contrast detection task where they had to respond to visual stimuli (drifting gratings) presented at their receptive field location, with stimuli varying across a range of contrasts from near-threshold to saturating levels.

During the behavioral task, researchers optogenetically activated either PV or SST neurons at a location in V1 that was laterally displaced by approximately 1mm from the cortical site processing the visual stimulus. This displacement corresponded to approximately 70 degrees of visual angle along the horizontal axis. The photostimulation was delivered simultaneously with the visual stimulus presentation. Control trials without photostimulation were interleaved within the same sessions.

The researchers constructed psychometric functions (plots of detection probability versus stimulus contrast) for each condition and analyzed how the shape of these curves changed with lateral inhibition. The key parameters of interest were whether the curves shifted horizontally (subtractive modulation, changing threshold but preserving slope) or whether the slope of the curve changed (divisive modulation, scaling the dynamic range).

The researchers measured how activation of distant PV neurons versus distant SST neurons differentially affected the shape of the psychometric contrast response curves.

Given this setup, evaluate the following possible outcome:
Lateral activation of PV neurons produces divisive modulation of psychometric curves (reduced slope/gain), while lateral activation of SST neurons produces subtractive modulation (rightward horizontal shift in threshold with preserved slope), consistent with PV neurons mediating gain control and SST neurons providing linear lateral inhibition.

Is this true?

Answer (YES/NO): NO